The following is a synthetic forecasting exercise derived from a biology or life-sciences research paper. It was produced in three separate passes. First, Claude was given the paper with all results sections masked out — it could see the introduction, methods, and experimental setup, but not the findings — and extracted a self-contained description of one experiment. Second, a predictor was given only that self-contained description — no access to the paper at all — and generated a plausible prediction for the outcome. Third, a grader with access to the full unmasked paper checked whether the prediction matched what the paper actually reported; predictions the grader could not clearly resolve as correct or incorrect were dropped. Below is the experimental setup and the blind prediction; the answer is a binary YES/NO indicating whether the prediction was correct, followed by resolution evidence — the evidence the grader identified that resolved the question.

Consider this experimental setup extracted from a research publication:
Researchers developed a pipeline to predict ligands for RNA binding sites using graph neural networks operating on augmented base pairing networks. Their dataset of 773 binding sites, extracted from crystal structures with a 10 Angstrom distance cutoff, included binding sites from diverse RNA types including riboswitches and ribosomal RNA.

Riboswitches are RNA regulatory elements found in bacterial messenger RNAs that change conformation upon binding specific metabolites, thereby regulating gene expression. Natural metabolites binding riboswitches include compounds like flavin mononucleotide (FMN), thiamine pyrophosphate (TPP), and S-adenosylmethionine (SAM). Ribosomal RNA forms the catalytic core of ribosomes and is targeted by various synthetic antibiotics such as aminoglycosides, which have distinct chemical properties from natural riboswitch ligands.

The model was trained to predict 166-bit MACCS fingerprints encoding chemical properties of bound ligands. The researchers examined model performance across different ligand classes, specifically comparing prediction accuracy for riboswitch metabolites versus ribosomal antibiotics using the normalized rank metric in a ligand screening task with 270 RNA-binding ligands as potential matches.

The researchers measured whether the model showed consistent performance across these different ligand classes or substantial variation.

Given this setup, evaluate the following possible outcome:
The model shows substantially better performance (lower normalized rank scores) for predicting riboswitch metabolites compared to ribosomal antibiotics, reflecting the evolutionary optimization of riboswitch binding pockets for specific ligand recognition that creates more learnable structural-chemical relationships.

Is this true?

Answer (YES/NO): NO